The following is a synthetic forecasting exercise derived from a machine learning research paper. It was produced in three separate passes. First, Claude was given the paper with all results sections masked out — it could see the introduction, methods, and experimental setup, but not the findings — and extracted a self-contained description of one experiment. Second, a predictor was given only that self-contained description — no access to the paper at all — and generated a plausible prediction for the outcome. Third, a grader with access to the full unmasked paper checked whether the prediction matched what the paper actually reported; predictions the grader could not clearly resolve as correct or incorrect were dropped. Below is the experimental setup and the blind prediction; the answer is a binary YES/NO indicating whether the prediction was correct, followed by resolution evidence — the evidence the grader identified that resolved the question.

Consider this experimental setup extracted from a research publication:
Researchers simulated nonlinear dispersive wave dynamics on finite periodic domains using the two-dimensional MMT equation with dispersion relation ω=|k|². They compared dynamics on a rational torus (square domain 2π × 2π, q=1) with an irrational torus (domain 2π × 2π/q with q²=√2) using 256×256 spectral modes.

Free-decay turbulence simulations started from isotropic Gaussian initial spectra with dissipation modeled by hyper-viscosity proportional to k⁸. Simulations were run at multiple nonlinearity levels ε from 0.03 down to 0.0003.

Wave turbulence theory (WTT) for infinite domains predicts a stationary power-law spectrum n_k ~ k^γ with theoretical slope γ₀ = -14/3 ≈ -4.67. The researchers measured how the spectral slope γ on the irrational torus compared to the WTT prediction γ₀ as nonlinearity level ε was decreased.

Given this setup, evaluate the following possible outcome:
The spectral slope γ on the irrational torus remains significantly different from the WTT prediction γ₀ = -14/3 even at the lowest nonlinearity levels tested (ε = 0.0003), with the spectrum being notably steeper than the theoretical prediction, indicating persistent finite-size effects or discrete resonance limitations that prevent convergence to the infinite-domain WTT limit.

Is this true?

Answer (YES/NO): YES